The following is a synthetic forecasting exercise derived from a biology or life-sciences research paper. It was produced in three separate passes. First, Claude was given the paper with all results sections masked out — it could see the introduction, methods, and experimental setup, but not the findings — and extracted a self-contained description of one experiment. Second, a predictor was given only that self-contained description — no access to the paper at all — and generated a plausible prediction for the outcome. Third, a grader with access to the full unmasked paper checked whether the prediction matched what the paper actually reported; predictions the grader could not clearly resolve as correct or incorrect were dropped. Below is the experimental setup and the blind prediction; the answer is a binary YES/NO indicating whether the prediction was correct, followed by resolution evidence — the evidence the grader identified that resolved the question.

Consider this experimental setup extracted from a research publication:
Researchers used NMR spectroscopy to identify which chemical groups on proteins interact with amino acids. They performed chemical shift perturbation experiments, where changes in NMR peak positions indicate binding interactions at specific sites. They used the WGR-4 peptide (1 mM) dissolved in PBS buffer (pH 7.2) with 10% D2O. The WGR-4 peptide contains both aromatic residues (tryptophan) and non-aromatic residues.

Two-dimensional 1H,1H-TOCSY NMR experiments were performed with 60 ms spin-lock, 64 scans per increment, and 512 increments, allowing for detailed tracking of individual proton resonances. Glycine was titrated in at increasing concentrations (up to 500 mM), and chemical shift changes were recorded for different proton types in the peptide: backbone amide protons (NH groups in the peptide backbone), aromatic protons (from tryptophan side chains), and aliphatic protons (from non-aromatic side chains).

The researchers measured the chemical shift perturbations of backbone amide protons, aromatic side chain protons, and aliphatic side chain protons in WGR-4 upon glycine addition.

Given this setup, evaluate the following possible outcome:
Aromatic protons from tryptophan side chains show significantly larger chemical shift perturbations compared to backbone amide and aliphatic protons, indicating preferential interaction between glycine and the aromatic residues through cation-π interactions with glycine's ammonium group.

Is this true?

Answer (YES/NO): NO